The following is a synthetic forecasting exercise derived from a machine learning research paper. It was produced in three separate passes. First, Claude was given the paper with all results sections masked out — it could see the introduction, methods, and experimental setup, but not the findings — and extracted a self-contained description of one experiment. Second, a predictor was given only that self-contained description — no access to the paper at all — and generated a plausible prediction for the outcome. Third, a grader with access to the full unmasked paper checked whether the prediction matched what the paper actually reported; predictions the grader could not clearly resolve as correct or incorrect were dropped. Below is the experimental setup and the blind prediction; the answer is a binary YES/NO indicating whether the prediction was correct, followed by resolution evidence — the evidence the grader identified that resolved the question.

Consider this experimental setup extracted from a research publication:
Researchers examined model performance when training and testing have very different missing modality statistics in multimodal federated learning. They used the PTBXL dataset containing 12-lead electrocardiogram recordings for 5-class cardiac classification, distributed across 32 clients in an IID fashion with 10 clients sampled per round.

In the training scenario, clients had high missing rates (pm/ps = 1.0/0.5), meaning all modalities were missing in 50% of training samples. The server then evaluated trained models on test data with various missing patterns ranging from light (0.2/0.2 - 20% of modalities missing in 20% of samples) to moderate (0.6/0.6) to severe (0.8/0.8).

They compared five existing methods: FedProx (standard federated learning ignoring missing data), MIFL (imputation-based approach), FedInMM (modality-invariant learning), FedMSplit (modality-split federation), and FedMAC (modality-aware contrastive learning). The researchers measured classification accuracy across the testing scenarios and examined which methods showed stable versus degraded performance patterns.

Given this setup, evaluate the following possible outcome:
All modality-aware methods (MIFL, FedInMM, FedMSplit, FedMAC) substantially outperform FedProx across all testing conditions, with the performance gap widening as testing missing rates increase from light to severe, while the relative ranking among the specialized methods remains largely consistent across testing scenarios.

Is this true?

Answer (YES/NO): NO